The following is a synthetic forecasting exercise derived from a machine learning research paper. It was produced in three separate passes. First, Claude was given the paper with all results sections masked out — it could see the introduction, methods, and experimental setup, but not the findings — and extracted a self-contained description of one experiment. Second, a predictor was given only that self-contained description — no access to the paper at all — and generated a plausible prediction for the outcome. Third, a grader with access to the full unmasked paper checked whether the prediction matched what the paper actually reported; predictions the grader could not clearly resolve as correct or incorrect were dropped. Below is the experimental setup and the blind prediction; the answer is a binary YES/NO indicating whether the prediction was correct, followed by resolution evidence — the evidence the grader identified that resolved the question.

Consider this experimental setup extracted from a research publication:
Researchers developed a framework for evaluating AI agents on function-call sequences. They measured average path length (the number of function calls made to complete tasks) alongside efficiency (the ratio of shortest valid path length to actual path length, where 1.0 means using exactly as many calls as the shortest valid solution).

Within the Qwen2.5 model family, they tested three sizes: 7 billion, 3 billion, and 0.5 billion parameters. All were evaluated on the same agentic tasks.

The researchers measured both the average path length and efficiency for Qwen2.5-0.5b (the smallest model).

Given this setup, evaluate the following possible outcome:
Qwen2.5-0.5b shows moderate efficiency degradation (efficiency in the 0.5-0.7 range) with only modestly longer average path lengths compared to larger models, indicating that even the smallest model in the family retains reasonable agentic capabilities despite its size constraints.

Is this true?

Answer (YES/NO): NO